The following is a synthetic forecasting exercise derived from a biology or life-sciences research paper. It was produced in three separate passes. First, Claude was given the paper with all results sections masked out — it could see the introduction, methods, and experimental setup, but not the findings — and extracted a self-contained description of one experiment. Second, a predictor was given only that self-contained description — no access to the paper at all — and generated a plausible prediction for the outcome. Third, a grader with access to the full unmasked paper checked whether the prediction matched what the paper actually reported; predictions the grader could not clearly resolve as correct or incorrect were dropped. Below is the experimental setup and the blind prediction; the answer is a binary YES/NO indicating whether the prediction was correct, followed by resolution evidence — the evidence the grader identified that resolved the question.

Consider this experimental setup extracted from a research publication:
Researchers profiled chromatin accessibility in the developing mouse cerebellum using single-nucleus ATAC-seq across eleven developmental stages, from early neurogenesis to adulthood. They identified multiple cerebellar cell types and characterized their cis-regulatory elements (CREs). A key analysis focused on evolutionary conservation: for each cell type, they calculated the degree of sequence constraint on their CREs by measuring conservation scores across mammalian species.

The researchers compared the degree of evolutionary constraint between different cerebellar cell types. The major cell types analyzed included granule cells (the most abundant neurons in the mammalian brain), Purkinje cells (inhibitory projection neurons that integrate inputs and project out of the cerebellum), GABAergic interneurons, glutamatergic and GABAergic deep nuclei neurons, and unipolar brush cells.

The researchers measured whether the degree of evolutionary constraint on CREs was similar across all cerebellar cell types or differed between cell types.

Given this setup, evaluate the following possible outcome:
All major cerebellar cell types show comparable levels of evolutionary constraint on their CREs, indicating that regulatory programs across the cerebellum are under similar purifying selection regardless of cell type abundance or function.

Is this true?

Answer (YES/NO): NO